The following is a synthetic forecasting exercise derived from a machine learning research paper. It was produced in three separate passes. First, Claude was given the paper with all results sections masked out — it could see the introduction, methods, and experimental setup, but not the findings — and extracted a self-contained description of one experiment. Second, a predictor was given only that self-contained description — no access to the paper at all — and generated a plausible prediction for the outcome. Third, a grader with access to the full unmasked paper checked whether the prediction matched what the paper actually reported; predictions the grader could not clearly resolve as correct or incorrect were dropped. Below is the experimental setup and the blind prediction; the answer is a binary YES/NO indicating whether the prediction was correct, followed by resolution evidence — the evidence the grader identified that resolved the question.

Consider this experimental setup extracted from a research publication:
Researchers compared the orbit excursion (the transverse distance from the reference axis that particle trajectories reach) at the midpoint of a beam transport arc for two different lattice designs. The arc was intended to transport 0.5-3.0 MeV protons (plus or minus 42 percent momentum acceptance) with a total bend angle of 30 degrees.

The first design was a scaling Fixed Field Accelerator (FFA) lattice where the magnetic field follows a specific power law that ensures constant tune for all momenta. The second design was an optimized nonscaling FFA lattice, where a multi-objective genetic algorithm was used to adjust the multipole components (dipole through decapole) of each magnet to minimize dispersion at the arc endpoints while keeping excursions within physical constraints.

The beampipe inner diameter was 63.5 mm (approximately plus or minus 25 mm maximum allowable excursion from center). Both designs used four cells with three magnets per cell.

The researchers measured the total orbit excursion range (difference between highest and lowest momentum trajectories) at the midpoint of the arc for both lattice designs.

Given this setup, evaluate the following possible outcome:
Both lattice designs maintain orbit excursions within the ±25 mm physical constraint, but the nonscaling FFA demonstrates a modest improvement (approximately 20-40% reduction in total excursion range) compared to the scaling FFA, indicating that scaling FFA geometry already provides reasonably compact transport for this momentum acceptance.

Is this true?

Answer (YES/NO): NO